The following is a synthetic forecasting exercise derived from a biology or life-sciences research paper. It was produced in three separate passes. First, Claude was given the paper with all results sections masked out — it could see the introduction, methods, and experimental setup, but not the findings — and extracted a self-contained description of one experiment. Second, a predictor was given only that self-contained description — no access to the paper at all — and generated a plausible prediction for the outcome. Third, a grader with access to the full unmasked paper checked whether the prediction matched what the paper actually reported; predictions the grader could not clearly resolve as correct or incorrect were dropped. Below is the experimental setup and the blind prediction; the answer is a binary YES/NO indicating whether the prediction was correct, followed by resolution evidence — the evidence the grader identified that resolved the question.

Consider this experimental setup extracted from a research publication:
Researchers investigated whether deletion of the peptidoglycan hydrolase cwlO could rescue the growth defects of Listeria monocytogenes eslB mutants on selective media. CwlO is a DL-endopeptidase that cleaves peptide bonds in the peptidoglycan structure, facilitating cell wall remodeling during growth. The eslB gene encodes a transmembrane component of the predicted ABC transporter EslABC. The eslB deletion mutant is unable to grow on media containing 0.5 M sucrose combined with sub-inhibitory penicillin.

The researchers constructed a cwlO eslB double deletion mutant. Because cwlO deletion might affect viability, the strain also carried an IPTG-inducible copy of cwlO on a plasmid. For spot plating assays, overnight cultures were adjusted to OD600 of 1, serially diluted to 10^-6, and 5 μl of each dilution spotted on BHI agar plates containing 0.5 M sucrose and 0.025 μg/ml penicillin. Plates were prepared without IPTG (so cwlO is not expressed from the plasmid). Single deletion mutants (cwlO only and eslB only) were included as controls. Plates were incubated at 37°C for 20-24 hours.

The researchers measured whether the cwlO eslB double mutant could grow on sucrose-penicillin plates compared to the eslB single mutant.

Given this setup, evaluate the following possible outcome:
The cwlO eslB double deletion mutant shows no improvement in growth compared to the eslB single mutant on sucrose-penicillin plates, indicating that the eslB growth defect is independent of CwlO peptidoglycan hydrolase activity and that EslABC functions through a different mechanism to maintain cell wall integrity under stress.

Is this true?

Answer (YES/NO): NO